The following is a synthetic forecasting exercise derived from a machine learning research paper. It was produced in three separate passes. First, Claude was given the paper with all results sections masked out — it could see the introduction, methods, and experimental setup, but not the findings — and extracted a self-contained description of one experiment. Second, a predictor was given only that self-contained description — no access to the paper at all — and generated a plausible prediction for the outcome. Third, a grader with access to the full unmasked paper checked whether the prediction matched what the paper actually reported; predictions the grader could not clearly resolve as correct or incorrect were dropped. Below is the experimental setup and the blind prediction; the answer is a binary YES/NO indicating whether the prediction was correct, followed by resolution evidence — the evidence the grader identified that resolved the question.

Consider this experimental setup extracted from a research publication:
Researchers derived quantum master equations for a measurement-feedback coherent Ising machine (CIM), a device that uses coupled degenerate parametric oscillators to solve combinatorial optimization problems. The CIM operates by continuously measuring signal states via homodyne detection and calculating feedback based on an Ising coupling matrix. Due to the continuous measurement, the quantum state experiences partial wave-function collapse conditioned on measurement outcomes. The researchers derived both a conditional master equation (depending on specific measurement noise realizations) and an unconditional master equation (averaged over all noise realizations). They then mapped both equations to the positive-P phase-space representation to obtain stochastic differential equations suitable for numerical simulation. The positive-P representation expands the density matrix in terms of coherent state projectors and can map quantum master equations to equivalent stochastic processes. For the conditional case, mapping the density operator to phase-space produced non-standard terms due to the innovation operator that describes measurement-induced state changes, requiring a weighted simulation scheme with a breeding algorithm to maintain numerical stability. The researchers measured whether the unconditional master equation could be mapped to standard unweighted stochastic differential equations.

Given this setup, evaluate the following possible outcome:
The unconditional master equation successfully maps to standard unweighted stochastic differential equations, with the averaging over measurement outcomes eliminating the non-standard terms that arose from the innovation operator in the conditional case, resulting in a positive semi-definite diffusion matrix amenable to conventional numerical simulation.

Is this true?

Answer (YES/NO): YES